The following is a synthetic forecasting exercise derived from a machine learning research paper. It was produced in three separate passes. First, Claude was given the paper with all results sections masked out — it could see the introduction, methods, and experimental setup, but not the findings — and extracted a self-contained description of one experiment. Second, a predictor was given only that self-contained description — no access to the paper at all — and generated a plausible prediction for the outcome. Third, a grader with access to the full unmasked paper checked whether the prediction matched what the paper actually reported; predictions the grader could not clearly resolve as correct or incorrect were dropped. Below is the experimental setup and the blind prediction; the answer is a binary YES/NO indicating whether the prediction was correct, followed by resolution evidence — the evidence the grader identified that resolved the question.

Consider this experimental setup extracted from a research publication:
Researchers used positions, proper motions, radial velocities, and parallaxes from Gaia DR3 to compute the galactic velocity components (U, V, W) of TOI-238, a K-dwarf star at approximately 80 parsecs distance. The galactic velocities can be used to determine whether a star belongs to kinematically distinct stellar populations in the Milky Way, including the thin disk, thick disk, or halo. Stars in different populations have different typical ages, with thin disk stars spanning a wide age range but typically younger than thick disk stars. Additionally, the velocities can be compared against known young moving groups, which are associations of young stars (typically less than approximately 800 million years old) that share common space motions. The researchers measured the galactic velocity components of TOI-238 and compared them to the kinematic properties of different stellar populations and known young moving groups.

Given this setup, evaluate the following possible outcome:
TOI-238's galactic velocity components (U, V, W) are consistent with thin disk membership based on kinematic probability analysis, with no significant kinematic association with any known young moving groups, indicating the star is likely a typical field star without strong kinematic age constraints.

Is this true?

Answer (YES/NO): YES